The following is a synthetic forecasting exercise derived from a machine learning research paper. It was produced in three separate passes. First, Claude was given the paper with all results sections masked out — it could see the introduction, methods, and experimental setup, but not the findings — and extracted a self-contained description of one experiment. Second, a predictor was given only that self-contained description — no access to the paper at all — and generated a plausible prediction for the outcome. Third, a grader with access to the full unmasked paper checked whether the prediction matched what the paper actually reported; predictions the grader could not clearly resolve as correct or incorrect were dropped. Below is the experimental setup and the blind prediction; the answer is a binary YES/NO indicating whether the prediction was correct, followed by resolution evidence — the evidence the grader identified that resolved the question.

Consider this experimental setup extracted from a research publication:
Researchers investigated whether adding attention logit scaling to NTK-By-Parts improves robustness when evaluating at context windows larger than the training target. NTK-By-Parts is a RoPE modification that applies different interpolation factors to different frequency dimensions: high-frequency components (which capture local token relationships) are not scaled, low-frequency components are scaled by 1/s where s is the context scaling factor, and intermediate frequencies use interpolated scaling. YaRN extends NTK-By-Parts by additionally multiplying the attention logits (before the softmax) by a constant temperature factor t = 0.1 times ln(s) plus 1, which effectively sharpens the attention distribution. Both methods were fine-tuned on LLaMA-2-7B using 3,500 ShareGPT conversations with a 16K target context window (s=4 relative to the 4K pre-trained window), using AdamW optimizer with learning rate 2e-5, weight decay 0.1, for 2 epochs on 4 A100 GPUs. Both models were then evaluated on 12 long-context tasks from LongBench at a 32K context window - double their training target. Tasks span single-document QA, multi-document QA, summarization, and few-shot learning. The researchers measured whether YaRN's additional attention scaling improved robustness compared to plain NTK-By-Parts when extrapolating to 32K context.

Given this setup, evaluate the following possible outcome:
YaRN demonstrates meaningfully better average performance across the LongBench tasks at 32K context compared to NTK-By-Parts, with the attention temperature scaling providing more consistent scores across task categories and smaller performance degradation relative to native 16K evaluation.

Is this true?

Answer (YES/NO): NO